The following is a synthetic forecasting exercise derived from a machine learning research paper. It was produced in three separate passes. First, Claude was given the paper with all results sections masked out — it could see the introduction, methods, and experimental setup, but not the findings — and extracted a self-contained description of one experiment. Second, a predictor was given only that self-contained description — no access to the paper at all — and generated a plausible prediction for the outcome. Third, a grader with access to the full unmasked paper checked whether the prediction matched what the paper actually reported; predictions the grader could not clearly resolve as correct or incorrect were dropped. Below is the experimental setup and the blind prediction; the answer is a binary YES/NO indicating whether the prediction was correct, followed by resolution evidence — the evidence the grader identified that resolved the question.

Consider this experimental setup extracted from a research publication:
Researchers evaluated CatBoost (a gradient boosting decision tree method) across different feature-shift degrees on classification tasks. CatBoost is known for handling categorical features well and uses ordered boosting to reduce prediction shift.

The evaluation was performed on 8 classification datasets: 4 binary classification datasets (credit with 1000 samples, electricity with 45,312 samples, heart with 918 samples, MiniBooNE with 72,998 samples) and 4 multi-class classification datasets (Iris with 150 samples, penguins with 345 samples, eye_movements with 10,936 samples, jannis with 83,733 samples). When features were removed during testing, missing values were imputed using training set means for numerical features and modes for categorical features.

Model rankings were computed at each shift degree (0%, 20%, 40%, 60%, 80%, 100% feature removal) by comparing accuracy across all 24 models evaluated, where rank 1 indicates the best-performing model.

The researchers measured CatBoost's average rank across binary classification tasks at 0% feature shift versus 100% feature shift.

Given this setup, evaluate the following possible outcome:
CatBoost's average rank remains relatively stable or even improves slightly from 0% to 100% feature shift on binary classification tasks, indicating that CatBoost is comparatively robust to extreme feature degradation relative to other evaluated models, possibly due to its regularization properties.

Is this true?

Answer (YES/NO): NO